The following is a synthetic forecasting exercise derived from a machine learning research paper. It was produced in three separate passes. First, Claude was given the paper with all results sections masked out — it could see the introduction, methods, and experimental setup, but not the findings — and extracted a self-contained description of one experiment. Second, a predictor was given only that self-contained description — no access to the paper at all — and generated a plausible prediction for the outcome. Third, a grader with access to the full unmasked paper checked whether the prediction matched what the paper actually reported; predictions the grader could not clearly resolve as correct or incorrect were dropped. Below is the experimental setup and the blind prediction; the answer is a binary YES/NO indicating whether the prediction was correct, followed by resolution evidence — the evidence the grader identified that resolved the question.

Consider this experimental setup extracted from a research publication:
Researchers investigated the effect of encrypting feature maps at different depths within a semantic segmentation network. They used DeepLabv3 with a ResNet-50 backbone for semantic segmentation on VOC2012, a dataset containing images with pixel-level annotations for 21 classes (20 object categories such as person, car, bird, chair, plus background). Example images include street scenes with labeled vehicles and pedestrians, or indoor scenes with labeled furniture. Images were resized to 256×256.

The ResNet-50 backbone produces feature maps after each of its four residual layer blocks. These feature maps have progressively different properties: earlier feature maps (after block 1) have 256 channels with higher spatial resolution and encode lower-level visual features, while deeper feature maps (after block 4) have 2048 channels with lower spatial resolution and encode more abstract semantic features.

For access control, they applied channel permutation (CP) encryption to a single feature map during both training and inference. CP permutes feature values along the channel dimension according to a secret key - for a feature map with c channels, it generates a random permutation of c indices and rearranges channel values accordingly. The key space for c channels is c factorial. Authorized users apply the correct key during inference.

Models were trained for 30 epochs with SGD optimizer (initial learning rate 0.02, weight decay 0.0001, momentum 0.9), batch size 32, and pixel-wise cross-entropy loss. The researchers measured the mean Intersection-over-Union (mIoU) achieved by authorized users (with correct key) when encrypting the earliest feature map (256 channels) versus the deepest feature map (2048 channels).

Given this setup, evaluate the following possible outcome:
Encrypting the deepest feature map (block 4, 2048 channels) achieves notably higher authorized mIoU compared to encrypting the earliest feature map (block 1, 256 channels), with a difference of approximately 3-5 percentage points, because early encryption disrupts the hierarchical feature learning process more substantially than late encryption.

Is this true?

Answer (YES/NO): NO